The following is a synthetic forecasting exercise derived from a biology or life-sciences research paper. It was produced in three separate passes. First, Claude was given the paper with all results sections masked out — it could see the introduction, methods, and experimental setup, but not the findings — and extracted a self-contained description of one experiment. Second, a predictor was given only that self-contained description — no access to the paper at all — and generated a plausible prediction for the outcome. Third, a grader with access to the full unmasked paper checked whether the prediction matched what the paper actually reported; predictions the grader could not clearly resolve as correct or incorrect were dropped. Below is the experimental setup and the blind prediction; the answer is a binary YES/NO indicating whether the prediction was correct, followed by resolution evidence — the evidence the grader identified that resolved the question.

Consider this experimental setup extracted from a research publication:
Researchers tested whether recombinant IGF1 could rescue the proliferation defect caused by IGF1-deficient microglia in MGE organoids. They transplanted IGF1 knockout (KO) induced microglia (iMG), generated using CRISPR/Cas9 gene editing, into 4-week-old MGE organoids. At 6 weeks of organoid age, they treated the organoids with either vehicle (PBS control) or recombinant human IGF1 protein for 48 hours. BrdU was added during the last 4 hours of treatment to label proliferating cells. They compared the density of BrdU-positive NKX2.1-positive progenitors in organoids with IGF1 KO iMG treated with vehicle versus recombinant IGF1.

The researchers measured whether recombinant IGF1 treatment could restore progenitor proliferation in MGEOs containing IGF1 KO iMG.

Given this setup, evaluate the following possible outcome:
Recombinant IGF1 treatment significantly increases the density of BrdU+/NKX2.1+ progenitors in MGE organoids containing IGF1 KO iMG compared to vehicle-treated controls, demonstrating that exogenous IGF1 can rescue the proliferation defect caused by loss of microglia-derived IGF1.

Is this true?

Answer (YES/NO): YES